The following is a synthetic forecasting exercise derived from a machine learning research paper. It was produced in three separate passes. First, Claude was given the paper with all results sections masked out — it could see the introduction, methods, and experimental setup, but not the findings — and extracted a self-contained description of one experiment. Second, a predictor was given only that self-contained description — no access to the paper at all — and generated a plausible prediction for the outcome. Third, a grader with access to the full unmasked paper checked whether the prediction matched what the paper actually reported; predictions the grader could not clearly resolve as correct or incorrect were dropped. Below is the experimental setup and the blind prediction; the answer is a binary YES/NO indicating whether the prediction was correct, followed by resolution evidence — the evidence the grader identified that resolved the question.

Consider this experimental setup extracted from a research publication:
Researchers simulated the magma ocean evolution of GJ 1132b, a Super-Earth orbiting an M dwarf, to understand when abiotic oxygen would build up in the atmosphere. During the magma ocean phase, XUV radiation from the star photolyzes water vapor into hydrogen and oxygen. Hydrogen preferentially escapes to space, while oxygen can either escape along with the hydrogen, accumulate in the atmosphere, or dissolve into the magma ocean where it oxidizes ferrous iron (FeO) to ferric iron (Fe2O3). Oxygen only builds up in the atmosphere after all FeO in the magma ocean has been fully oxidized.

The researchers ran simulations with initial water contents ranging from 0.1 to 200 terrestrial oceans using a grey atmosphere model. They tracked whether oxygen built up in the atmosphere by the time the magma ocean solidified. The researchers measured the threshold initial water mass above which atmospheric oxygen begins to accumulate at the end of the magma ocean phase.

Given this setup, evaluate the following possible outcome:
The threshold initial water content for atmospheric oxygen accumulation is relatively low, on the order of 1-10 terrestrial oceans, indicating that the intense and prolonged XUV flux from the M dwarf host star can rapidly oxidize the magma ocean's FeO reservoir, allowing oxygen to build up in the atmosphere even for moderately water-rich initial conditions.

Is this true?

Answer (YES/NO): NO